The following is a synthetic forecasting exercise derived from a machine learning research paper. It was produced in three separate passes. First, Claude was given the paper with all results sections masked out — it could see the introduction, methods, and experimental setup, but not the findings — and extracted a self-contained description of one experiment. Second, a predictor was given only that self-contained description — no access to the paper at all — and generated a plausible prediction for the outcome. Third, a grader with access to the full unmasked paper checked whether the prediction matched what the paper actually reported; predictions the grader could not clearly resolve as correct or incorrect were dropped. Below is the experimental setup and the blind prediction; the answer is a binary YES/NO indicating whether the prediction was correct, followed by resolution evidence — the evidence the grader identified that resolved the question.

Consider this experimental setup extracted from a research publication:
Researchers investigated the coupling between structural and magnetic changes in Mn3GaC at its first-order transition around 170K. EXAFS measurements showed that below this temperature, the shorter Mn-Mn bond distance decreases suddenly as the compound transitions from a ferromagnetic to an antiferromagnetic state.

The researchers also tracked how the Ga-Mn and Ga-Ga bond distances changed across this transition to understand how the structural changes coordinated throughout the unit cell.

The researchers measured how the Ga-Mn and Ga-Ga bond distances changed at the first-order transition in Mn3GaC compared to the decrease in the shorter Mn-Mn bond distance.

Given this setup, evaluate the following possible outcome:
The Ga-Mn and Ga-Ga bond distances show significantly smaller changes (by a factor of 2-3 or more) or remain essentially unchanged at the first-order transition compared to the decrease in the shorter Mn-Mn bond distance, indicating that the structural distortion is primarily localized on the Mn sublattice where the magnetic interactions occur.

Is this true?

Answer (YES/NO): NO